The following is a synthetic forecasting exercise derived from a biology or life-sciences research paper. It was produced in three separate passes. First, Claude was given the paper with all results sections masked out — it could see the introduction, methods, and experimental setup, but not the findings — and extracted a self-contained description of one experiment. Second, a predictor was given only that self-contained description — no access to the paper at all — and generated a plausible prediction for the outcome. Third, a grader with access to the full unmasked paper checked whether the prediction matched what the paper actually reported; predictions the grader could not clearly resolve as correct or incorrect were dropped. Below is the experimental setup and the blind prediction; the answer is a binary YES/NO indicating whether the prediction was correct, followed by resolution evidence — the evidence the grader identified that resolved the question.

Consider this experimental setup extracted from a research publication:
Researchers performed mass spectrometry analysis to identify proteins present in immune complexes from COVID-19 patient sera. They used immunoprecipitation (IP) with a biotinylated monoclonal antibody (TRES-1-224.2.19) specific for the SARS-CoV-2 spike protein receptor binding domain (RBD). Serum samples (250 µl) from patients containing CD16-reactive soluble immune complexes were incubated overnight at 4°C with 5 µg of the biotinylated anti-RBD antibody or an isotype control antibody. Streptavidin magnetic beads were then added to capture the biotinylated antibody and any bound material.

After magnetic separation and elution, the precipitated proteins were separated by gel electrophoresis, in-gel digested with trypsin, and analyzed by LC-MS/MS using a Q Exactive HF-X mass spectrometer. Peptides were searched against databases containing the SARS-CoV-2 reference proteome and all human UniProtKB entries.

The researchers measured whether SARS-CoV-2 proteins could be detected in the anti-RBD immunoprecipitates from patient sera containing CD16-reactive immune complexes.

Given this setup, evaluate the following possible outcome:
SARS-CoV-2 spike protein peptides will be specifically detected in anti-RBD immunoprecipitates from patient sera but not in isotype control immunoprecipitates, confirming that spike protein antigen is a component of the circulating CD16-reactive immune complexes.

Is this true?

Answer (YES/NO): NO